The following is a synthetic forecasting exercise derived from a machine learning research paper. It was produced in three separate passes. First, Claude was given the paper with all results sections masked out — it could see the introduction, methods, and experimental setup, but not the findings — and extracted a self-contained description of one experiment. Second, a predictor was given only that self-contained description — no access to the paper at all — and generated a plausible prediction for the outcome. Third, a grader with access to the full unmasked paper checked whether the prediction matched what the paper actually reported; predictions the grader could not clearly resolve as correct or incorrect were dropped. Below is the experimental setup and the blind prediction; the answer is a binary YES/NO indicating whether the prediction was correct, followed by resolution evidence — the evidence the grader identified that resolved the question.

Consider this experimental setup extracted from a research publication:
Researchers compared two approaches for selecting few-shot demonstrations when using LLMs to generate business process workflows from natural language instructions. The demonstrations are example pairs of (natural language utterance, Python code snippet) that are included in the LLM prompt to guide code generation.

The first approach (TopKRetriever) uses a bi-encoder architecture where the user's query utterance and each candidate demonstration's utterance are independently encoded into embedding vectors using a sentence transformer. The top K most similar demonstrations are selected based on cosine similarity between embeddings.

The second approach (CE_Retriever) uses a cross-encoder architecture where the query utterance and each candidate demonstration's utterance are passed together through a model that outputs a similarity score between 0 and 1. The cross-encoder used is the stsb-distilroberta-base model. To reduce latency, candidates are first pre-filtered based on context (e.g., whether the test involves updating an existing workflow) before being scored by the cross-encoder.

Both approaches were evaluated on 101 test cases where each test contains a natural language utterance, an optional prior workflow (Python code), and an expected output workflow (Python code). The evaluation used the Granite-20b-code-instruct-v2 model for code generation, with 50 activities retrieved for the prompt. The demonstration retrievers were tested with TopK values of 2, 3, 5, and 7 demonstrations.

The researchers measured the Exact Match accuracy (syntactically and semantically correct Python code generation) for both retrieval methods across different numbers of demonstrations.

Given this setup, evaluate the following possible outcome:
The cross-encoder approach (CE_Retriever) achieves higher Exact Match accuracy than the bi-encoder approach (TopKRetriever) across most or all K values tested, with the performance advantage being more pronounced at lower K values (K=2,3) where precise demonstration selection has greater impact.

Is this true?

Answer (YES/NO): NO